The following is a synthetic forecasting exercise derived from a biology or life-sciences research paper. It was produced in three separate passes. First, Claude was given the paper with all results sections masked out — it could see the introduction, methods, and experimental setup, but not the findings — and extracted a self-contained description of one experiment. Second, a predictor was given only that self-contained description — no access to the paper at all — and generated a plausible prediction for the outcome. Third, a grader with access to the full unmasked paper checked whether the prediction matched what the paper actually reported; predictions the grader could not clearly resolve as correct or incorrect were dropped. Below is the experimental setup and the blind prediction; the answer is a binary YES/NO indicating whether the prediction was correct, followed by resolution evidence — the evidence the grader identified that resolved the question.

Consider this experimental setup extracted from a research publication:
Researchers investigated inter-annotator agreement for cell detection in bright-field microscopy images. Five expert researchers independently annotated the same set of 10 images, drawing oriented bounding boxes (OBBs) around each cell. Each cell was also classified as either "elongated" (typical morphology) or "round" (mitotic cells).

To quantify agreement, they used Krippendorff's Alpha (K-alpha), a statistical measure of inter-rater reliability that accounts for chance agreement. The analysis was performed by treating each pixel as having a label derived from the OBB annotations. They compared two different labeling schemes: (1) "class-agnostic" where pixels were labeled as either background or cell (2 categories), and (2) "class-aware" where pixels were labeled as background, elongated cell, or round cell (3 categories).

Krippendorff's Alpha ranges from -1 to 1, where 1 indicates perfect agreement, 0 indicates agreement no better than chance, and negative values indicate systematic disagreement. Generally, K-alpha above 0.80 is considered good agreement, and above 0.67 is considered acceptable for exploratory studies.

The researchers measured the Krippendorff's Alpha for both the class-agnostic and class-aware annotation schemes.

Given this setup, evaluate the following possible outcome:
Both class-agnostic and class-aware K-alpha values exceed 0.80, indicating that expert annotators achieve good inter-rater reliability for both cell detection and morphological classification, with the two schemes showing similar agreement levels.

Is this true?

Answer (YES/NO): NO